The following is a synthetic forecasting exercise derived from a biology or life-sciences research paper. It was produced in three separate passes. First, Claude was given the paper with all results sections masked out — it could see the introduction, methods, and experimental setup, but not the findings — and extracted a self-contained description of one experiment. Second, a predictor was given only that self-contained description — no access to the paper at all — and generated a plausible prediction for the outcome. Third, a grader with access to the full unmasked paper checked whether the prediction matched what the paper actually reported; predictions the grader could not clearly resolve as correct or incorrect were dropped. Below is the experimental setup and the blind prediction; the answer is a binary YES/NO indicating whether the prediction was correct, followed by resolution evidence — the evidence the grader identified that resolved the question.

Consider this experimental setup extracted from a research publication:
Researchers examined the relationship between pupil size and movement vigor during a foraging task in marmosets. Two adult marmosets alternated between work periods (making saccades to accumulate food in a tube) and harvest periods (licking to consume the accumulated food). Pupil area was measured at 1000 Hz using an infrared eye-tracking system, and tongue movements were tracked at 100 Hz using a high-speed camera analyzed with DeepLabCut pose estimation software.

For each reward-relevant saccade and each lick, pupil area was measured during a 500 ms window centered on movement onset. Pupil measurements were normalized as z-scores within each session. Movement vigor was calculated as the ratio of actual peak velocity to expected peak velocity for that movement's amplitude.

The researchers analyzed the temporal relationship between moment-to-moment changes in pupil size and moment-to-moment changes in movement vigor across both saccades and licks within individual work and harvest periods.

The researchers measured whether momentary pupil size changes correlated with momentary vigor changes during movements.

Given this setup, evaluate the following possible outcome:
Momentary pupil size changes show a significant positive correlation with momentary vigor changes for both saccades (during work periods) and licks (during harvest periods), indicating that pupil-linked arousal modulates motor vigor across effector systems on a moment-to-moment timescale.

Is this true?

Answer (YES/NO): YES